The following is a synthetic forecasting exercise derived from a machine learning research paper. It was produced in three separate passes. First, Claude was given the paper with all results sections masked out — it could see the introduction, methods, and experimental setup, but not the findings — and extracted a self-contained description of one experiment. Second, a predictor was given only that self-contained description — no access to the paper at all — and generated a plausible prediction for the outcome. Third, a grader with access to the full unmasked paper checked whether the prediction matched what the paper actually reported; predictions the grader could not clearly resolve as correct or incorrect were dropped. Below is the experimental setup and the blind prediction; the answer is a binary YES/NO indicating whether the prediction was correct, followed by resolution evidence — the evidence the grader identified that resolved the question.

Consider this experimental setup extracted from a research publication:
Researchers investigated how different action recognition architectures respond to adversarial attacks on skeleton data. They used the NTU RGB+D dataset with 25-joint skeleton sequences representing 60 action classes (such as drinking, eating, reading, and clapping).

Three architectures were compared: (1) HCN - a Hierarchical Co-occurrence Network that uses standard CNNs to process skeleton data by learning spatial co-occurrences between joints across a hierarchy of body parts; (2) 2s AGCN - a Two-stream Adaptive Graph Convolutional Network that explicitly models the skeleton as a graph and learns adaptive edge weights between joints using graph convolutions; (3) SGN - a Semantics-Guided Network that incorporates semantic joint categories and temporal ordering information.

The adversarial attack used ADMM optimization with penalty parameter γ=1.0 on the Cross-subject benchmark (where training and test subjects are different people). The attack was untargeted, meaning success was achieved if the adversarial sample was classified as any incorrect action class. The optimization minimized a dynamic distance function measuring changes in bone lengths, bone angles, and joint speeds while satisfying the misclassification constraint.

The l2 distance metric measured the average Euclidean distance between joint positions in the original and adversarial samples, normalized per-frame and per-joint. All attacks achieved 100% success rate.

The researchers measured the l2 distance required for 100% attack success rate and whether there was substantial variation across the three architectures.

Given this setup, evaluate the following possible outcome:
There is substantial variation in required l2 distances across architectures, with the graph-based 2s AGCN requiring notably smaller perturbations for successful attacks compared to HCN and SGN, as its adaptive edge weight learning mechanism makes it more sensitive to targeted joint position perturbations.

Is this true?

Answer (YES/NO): YES